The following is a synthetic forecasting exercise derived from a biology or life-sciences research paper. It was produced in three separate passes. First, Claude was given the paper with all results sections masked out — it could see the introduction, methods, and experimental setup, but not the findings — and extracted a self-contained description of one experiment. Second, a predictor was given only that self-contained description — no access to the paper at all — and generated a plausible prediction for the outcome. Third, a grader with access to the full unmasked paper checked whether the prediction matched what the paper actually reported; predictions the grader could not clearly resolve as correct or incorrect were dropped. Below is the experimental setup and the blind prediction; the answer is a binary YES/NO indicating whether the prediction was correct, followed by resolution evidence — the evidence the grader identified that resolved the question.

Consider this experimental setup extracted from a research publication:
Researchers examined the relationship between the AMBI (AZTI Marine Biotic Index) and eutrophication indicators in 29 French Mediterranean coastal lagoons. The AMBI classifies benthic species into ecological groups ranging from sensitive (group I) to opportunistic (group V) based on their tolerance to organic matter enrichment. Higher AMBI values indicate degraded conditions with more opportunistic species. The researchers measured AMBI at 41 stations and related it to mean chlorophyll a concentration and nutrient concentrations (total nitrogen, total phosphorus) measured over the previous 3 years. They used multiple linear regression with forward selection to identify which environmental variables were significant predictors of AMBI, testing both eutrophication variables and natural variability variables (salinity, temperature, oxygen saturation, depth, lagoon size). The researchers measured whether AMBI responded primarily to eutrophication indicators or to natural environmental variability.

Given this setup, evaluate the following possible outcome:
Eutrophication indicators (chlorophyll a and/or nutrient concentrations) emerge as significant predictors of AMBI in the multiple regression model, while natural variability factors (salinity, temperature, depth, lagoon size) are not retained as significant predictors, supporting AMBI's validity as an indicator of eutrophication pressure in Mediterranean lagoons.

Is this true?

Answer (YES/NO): NO